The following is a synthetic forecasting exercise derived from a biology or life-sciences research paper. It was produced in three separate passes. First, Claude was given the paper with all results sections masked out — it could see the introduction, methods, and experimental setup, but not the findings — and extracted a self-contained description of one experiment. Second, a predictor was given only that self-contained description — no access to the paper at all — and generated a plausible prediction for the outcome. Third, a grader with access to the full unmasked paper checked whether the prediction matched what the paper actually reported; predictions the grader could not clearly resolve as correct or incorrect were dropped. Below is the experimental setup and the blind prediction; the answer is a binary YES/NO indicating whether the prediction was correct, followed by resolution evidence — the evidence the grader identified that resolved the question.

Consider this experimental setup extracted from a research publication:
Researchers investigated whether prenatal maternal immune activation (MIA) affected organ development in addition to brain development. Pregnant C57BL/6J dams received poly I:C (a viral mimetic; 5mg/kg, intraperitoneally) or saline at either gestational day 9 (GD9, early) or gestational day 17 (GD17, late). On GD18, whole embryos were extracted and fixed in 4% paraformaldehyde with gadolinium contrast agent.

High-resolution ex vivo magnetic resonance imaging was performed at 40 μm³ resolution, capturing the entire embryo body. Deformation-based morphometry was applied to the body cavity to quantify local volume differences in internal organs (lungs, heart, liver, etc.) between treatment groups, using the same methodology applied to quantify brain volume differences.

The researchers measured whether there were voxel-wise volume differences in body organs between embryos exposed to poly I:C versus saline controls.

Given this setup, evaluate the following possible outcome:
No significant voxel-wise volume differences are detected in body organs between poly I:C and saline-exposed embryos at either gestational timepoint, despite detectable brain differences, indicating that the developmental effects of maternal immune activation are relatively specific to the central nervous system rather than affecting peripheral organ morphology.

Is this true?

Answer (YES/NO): YES